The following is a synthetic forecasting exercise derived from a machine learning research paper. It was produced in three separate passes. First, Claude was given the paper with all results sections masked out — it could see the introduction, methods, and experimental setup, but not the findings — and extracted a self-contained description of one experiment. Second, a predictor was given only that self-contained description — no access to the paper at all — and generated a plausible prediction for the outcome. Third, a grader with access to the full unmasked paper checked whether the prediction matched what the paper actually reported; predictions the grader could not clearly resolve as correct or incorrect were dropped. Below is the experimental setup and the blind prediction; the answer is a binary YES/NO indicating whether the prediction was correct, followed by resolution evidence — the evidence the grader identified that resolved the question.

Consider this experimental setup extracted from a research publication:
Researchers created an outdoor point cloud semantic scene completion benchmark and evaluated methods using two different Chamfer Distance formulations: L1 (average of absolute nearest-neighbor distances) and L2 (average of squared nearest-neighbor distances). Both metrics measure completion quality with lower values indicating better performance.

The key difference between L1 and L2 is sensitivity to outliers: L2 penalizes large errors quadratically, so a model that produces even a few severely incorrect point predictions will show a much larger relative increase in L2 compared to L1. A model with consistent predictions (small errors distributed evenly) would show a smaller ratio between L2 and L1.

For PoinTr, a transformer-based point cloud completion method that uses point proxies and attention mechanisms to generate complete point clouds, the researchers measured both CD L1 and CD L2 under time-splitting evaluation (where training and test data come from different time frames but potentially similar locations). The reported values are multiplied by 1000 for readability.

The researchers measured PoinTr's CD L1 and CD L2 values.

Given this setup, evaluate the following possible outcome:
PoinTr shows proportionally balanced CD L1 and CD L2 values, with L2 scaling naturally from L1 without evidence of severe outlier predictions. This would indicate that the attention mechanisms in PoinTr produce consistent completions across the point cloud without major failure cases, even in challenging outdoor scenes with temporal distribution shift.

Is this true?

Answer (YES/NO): NO